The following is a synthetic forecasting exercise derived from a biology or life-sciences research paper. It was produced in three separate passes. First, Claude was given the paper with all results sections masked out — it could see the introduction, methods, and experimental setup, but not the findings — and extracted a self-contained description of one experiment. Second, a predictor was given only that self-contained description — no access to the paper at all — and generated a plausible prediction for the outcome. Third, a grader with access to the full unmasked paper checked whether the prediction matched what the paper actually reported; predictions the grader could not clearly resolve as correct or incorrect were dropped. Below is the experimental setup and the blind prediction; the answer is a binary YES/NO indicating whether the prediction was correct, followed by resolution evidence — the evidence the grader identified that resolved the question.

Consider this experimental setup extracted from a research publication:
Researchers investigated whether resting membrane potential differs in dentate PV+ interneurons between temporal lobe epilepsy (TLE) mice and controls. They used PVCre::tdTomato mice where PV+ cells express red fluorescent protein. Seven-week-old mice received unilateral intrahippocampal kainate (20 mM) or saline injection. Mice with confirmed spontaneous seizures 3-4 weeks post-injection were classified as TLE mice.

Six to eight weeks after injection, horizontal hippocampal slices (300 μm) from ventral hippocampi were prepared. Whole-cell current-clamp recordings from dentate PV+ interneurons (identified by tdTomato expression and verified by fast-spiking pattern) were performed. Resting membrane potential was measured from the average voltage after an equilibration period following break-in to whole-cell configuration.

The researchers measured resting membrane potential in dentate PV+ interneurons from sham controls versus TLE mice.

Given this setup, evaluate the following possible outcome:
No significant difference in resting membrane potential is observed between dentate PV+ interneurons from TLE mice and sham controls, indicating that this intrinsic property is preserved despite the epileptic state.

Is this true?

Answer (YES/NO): YES